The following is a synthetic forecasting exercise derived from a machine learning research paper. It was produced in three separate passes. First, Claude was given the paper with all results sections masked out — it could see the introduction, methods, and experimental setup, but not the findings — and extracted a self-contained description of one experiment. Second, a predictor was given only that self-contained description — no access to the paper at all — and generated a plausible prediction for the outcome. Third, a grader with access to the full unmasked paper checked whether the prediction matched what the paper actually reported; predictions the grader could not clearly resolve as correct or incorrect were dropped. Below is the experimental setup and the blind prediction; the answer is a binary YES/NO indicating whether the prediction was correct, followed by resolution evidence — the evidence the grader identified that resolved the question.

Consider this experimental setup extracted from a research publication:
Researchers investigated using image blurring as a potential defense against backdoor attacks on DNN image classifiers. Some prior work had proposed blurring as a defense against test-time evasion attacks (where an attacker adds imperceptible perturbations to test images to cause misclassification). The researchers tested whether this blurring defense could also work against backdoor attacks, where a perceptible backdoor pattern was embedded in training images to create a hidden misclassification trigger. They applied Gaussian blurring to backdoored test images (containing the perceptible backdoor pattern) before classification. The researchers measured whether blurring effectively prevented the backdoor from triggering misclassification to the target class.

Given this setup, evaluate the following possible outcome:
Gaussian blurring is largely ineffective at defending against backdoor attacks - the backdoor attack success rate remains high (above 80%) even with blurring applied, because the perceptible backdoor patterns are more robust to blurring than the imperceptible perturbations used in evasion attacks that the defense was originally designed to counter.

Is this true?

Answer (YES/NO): NO